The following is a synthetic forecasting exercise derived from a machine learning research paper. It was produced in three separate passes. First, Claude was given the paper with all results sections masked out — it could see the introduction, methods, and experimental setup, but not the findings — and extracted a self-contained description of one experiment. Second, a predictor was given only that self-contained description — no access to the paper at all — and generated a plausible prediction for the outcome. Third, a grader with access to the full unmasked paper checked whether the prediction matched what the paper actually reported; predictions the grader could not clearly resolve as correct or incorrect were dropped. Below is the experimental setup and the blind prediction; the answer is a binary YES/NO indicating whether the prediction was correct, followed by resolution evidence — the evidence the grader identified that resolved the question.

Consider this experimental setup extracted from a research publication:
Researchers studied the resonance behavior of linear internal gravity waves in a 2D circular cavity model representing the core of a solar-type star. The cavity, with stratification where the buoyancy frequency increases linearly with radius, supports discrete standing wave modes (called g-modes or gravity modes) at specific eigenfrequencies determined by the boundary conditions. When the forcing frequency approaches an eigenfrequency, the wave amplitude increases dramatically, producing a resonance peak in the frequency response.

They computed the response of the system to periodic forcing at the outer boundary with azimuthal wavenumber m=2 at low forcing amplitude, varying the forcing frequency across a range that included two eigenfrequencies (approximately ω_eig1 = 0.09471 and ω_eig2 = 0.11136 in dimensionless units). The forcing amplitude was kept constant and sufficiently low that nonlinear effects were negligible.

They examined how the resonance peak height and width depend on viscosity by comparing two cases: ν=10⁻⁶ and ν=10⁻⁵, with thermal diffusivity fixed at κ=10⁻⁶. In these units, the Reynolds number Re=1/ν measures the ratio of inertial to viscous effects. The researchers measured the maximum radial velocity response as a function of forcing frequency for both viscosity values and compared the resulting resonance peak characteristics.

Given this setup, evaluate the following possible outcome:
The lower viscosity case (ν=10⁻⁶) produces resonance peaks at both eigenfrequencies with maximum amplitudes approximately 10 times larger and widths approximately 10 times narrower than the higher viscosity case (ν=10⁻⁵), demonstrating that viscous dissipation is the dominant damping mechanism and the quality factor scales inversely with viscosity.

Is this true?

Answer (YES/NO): NO